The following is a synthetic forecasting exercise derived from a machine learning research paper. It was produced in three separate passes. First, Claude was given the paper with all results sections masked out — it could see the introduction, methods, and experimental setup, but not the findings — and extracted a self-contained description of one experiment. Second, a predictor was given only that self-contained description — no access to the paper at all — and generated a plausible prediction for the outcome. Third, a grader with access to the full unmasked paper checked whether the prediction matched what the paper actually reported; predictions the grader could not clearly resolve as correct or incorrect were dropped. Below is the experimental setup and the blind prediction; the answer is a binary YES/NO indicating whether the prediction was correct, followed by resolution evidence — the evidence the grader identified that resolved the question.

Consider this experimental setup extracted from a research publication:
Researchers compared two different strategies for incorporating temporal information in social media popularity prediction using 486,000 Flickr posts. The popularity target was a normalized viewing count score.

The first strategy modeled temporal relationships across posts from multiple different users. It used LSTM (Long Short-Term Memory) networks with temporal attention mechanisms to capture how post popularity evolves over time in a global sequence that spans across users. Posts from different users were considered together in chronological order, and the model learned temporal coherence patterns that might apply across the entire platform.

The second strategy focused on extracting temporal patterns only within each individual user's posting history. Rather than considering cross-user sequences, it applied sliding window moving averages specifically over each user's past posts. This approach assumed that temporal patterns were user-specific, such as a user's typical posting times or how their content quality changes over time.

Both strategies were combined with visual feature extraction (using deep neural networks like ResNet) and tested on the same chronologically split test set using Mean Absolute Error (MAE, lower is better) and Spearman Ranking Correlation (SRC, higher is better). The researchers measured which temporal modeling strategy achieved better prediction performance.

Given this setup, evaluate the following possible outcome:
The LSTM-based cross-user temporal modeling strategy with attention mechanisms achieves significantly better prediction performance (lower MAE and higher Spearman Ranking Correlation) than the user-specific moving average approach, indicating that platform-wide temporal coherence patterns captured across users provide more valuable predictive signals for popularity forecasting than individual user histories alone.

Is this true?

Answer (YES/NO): NO